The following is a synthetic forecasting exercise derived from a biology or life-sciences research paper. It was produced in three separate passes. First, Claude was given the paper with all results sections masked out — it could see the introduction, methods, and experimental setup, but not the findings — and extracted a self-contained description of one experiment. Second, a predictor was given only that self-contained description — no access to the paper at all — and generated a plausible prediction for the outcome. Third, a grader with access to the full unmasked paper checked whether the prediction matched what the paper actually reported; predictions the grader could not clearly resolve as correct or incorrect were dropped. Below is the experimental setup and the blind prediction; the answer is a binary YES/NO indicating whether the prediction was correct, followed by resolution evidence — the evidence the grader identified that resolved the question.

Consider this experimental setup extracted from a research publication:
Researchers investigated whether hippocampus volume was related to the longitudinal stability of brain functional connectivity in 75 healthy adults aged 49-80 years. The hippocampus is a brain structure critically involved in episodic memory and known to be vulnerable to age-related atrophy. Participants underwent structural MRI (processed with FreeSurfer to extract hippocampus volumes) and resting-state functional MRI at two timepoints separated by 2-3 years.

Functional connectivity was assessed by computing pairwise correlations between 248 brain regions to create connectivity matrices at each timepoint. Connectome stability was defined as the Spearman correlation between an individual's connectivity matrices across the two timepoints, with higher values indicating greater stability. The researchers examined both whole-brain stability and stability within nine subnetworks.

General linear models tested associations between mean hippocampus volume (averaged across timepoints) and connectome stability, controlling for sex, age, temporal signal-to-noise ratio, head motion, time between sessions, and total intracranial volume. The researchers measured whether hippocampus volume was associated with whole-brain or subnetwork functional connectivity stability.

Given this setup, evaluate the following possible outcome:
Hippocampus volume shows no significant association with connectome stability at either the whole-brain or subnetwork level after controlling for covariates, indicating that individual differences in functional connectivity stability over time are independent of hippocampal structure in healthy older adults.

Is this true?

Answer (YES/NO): YES